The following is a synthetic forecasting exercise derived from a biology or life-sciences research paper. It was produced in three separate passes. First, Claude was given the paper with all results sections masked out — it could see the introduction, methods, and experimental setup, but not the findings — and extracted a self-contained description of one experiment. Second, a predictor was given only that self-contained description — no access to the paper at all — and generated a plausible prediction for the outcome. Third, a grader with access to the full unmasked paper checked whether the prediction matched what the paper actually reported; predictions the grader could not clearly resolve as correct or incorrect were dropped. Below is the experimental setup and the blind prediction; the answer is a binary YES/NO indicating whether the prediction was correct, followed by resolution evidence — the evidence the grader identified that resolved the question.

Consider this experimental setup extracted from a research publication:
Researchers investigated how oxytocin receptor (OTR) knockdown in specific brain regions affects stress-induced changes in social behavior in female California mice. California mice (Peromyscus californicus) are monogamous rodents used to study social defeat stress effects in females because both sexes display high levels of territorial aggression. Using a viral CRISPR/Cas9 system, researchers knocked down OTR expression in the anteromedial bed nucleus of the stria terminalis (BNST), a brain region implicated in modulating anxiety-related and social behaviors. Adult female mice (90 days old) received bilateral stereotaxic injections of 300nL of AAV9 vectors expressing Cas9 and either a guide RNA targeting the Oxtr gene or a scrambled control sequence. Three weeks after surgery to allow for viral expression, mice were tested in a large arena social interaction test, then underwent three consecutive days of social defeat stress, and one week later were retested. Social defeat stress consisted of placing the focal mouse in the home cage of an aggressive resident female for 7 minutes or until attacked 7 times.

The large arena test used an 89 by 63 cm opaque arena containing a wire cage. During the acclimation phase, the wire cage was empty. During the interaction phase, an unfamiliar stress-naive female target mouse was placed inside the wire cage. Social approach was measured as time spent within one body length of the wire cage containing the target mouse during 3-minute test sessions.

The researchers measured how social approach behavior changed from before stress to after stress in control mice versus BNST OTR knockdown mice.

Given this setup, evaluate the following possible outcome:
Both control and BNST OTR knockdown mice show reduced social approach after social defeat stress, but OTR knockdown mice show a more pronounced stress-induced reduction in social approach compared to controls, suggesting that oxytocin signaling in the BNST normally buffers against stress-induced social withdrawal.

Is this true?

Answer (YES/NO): NO